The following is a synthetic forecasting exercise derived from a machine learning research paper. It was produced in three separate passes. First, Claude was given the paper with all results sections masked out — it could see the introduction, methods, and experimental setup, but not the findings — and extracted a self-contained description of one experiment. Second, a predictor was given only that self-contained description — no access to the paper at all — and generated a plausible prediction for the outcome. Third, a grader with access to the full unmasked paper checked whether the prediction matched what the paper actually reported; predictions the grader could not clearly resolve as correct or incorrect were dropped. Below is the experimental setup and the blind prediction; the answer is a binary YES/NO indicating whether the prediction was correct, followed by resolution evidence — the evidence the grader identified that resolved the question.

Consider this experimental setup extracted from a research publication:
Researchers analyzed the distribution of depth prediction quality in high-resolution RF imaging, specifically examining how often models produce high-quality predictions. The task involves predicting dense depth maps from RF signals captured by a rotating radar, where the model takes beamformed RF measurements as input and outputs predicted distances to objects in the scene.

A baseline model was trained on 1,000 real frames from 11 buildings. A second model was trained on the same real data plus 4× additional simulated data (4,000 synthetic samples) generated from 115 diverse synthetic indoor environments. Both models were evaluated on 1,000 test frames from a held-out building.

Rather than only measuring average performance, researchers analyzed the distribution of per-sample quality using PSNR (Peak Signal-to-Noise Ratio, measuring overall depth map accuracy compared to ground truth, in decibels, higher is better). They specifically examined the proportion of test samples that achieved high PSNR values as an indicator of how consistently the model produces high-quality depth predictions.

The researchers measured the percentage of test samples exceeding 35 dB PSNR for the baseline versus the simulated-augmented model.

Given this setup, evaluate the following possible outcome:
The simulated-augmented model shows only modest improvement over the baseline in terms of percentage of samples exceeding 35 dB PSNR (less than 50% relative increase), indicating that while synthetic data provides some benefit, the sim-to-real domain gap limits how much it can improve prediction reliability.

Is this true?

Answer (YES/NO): NO